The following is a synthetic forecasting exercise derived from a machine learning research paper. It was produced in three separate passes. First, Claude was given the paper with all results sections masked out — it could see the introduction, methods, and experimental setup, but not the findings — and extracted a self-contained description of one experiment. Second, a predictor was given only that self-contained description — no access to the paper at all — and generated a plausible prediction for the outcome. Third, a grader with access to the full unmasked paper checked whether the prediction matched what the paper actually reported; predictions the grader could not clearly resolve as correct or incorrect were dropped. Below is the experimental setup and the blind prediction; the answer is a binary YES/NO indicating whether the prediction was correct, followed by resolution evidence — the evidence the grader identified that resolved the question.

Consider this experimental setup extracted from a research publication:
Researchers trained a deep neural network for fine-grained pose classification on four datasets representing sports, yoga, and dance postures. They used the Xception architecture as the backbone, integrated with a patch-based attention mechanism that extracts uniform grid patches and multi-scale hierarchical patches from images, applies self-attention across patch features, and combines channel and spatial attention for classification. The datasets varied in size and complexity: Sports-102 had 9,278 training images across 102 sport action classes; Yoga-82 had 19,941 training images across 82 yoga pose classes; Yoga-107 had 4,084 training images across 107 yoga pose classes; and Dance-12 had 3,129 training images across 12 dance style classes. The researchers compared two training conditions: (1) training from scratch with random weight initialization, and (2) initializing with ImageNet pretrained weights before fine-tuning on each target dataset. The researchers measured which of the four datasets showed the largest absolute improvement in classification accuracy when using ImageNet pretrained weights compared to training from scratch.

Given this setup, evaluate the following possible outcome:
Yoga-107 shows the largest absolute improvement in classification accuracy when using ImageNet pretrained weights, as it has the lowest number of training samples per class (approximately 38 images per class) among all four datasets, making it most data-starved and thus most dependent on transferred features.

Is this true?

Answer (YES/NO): NO